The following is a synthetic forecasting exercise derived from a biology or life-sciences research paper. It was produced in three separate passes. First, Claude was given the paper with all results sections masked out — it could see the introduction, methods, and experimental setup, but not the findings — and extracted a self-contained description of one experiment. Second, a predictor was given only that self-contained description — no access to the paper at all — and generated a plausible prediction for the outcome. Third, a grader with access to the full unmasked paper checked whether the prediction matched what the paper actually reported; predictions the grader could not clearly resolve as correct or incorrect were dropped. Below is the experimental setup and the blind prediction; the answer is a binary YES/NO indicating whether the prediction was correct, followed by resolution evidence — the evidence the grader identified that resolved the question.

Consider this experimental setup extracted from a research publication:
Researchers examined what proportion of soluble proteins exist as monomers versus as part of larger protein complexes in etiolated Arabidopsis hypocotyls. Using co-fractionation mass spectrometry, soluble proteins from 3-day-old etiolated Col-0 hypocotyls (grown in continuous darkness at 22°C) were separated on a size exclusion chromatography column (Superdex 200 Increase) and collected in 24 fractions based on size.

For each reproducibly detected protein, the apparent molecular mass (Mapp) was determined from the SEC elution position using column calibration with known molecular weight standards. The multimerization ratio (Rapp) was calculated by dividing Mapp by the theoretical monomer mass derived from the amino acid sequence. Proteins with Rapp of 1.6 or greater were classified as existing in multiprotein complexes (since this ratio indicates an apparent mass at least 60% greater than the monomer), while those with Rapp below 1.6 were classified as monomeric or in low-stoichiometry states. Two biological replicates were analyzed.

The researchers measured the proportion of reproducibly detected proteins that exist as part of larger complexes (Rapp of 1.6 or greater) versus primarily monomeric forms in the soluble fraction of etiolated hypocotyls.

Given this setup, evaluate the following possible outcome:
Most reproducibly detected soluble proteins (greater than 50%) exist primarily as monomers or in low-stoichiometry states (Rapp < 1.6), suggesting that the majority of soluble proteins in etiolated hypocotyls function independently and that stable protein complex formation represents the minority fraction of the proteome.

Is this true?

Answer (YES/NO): NO